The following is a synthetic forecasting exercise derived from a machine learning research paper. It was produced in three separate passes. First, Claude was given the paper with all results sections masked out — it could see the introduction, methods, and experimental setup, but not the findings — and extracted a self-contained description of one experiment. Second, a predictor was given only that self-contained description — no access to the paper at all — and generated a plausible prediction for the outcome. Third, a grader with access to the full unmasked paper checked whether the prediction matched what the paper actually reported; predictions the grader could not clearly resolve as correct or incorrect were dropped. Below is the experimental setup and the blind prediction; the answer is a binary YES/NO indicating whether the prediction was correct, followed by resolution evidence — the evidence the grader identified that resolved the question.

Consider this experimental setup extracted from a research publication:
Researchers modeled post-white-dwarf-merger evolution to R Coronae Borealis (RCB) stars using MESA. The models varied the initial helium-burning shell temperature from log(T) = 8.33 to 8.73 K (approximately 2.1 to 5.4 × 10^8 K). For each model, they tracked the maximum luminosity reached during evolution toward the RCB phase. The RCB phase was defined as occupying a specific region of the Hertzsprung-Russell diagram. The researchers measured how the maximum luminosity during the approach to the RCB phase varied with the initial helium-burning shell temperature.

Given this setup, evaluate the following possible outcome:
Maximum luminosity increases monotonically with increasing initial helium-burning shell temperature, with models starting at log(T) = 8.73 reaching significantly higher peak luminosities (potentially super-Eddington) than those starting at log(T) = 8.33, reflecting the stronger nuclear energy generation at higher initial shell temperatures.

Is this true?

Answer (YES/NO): NO